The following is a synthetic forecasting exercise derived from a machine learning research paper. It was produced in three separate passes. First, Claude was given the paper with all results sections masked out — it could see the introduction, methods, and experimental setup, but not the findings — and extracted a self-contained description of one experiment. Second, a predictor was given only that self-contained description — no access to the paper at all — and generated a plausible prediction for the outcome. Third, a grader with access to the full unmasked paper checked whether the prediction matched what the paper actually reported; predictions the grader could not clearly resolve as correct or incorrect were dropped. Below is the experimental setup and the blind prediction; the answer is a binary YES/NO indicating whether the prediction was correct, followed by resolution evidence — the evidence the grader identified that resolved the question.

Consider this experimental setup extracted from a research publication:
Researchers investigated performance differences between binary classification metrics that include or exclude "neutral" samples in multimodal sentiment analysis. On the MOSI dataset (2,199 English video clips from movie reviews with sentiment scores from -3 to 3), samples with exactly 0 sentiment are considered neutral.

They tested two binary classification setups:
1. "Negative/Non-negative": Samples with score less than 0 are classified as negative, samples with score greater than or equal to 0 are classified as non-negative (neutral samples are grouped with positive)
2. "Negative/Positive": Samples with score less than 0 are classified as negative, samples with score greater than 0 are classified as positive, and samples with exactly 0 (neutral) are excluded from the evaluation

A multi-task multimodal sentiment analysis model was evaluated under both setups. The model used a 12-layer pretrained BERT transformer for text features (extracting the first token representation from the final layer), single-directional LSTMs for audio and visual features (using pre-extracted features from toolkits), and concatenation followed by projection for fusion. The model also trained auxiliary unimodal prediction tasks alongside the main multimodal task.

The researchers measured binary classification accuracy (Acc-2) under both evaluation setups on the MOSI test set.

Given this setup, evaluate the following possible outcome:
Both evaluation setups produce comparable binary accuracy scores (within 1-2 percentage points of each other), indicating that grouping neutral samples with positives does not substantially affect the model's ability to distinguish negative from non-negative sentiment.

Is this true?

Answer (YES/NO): YES